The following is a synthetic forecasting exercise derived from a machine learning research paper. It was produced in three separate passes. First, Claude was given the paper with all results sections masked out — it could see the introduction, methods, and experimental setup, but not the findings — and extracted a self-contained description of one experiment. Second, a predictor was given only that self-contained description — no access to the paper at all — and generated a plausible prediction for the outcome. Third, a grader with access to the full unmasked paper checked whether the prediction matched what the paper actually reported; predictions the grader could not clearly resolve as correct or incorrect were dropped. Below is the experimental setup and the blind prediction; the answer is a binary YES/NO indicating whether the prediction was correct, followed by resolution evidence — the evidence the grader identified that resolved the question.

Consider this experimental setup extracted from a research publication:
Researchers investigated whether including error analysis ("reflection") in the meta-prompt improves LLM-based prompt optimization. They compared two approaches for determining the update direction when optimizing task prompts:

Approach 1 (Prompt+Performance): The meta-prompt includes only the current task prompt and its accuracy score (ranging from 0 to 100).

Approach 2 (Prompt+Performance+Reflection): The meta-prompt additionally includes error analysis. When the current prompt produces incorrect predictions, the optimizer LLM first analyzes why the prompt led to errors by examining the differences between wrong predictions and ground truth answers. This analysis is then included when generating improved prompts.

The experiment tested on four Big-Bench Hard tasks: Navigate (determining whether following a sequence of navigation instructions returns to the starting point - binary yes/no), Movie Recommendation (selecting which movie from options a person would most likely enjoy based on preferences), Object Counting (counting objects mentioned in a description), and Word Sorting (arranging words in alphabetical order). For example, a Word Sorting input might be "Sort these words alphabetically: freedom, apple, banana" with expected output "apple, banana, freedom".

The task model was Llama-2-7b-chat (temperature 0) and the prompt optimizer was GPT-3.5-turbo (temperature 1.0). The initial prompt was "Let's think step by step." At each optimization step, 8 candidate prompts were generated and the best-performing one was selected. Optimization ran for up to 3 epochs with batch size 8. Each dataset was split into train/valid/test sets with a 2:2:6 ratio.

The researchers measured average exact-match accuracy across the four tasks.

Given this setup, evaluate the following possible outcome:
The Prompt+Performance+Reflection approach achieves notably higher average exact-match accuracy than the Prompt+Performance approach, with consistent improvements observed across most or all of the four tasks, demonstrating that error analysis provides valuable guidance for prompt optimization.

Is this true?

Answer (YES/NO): NO